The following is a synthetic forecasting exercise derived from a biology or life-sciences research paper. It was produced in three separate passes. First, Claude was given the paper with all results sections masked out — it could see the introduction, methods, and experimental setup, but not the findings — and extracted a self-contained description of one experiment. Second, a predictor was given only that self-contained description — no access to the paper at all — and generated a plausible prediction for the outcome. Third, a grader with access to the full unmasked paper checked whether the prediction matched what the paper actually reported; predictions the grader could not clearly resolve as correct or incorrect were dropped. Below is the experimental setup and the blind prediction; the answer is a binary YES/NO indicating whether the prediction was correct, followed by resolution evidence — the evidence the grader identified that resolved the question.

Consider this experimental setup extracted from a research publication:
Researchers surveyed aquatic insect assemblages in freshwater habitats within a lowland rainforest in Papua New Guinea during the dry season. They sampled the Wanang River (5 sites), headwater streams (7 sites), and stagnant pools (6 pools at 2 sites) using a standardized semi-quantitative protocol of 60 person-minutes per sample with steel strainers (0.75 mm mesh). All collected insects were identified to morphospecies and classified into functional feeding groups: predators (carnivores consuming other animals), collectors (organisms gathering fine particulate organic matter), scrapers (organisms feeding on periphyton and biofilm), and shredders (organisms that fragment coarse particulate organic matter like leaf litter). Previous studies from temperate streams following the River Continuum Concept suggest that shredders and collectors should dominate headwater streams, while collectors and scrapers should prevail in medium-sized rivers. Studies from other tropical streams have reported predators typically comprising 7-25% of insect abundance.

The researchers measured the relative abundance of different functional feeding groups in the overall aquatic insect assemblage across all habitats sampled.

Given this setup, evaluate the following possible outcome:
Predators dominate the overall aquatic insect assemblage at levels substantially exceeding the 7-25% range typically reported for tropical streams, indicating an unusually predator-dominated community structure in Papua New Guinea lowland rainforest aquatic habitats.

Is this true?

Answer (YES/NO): YES